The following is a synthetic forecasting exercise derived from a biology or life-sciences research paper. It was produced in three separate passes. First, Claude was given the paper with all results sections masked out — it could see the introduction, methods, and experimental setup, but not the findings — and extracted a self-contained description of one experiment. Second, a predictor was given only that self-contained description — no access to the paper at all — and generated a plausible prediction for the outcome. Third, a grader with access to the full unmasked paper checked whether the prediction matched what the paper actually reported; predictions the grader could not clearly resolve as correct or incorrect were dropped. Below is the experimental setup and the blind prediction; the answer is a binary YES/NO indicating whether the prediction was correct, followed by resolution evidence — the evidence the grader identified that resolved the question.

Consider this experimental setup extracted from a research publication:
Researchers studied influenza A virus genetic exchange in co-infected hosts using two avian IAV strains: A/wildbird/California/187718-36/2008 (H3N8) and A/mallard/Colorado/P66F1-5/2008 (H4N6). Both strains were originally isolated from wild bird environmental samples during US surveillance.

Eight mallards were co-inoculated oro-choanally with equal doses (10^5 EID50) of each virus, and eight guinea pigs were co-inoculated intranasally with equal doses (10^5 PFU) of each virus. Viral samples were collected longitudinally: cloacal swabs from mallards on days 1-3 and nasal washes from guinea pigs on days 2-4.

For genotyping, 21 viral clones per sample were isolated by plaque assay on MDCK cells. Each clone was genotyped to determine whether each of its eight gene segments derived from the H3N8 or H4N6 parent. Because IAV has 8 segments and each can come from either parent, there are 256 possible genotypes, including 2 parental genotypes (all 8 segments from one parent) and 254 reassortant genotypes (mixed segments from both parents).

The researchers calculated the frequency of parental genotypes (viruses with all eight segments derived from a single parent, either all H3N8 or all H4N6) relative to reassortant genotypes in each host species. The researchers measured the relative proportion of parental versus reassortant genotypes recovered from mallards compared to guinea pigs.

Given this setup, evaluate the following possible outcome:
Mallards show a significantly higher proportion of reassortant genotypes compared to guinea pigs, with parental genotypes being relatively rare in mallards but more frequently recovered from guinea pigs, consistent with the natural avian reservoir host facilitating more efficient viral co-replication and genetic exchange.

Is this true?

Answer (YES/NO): YES